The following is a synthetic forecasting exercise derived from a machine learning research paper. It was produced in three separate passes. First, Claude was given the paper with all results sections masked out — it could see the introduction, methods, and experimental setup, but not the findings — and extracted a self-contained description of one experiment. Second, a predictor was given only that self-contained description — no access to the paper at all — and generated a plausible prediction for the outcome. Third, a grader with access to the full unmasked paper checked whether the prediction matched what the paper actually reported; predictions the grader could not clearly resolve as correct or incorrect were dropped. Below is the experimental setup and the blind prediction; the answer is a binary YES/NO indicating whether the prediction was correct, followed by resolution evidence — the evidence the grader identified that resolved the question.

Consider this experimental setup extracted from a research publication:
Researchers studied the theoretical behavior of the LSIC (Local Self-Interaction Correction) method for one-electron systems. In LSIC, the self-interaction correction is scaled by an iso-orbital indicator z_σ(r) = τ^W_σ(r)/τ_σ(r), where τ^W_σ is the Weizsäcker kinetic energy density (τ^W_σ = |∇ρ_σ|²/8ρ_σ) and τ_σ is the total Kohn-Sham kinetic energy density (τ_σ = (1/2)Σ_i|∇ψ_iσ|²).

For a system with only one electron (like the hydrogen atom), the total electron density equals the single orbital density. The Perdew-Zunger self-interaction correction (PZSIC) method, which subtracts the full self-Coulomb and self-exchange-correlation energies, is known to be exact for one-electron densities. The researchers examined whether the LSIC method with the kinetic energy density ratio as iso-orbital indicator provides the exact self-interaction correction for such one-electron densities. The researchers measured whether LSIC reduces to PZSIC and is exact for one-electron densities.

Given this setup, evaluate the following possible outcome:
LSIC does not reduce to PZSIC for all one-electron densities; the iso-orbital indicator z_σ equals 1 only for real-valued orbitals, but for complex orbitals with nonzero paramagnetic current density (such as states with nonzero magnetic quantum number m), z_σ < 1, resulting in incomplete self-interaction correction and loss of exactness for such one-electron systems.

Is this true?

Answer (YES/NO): NO